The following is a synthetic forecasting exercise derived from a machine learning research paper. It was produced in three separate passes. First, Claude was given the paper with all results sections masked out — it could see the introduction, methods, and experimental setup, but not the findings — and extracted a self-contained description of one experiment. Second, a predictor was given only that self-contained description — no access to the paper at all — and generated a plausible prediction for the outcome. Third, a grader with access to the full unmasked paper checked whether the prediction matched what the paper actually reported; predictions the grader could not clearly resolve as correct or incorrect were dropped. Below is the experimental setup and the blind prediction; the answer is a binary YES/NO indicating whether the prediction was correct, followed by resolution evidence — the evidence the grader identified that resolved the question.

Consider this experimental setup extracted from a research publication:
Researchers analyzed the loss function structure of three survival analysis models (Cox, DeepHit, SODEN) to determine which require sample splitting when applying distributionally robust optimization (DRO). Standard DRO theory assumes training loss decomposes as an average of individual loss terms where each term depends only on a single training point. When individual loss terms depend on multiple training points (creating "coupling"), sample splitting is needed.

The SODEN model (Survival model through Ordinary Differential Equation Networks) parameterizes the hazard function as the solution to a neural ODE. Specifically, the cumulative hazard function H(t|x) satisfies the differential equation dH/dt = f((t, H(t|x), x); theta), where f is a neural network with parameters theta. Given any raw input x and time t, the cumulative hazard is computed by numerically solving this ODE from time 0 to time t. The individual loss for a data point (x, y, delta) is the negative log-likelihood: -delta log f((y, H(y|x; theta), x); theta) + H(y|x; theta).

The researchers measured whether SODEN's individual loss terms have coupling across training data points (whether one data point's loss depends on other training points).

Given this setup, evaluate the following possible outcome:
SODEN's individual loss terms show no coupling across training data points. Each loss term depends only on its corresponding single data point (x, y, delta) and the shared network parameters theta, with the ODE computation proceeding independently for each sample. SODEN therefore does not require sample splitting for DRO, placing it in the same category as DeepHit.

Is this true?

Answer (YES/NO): NO